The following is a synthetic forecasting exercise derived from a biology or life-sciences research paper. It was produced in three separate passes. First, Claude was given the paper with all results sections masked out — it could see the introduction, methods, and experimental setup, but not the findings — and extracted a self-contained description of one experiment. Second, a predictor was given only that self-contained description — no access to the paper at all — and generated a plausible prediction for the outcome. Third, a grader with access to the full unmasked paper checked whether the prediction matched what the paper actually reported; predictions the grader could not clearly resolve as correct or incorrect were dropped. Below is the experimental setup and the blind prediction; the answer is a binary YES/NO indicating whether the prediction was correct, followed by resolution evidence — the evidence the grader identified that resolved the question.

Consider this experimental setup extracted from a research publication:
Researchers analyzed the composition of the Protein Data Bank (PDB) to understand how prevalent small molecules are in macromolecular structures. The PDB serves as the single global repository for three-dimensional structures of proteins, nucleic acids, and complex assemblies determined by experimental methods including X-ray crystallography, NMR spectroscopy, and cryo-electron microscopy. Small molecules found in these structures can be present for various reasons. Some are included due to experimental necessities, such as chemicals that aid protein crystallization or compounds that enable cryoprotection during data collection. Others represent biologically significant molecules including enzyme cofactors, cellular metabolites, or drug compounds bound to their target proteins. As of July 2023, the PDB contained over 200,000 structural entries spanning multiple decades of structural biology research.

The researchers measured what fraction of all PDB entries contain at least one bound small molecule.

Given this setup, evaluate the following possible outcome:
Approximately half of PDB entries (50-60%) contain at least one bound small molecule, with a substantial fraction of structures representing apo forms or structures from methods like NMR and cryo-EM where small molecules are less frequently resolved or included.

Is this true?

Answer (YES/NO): NO